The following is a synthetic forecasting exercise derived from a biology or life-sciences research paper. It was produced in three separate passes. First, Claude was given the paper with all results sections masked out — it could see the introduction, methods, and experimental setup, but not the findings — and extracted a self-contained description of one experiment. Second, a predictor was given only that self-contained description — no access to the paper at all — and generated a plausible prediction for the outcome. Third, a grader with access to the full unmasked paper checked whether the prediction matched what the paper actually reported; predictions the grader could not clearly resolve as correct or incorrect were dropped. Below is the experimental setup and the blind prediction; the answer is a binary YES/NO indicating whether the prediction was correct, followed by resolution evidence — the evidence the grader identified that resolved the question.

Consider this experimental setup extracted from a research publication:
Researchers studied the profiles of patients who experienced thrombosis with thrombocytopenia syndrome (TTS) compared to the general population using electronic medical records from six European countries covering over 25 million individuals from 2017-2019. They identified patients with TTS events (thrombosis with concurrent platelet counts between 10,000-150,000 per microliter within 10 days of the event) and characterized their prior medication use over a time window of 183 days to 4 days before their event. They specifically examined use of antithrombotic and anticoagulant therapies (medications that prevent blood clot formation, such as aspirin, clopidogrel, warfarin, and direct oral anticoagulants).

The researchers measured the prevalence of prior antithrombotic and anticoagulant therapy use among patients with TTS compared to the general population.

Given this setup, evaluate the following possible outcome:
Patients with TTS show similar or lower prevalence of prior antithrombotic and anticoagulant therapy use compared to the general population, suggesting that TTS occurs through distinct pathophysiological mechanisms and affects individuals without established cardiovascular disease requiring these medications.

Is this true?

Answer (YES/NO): NO